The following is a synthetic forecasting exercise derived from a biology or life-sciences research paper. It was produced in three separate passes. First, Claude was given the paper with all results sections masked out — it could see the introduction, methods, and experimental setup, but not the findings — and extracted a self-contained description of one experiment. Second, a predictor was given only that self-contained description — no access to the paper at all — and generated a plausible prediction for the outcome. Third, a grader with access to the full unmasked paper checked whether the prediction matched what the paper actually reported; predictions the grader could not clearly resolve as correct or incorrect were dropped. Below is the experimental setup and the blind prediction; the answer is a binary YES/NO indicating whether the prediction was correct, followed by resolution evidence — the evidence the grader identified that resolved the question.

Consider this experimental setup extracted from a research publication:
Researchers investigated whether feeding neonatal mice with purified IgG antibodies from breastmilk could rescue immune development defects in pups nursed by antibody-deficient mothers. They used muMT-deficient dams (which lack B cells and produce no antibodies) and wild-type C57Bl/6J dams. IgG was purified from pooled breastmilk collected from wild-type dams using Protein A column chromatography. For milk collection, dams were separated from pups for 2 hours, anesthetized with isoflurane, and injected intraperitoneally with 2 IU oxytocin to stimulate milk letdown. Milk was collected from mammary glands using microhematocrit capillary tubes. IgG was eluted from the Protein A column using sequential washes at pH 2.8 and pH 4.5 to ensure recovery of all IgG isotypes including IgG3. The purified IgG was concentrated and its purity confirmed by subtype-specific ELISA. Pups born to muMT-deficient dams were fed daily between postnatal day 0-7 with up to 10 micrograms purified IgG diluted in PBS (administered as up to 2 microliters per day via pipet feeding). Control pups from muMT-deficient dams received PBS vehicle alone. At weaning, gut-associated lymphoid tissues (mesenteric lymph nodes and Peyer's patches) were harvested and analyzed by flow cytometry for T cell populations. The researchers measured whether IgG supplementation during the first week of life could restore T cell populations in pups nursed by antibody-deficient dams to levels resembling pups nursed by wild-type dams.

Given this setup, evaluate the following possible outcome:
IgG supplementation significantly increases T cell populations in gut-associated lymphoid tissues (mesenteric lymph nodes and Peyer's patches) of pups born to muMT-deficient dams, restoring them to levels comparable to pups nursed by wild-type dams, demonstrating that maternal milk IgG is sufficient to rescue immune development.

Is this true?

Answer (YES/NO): NO